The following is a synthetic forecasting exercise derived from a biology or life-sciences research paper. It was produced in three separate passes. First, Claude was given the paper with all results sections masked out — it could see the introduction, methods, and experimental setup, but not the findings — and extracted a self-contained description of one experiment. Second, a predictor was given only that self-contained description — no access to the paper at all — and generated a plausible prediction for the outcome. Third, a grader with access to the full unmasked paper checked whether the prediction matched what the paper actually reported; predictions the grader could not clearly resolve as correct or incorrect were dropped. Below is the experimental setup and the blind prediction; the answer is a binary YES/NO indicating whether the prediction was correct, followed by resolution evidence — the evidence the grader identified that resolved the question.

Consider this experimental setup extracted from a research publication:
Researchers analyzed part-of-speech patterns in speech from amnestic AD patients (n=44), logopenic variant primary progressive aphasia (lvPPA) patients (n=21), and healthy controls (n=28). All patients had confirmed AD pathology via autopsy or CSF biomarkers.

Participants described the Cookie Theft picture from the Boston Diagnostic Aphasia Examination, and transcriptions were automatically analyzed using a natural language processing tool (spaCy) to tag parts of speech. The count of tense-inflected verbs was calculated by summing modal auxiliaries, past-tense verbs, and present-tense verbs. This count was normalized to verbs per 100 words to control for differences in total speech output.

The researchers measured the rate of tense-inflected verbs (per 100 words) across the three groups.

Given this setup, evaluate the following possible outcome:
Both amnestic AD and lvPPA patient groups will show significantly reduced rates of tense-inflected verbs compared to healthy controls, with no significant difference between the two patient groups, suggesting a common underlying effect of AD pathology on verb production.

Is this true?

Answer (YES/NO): NO